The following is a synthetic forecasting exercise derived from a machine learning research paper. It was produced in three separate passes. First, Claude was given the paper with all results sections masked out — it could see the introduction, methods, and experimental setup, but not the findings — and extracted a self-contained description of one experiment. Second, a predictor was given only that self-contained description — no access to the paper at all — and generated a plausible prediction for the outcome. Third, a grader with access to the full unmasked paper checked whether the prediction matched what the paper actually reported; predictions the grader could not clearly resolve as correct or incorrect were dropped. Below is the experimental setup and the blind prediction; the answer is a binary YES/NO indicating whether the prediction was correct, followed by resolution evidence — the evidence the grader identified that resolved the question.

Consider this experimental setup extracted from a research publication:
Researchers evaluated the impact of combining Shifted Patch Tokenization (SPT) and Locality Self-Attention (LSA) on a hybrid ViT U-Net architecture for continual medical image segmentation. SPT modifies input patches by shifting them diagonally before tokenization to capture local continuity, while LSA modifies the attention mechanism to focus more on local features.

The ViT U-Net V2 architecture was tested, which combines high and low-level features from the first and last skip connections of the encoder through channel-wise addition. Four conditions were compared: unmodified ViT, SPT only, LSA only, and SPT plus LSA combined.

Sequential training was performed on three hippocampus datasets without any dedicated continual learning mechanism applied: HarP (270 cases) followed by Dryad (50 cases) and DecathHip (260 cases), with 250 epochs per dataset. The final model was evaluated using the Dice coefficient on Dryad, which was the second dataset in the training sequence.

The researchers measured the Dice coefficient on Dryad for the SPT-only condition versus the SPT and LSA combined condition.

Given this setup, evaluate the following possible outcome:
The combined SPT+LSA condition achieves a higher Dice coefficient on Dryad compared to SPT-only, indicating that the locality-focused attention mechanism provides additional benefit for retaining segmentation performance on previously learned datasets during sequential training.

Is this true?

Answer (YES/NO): NO